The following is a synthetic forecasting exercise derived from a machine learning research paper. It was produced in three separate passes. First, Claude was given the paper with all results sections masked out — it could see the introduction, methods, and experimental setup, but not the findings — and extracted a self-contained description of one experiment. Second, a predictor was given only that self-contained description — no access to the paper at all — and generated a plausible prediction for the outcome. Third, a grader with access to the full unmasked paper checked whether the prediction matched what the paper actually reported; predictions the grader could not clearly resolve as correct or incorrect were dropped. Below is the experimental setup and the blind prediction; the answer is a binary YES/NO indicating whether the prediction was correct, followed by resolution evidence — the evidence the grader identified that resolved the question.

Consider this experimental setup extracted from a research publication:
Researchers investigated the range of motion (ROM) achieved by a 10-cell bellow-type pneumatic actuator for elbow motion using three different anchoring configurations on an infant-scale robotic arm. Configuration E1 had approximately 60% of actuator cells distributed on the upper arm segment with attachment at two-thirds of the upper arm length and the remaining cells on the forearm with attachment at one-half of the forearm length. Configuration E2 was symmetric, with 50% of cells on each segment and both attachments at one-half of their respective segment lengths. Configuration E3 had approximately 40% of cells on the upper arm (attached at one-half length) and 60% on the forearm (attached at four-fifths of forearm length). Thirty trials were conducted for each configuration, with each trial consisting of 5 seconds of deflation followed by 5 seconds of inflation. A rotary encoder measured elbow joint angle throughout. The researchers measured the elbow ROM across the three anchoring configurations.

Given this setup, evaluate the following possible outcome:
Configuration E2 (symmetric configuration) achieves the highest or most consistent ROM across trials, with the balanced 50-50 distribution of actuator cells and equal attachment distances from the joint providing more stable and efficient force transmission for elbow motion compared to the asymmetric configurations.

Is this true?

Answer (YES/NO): YES